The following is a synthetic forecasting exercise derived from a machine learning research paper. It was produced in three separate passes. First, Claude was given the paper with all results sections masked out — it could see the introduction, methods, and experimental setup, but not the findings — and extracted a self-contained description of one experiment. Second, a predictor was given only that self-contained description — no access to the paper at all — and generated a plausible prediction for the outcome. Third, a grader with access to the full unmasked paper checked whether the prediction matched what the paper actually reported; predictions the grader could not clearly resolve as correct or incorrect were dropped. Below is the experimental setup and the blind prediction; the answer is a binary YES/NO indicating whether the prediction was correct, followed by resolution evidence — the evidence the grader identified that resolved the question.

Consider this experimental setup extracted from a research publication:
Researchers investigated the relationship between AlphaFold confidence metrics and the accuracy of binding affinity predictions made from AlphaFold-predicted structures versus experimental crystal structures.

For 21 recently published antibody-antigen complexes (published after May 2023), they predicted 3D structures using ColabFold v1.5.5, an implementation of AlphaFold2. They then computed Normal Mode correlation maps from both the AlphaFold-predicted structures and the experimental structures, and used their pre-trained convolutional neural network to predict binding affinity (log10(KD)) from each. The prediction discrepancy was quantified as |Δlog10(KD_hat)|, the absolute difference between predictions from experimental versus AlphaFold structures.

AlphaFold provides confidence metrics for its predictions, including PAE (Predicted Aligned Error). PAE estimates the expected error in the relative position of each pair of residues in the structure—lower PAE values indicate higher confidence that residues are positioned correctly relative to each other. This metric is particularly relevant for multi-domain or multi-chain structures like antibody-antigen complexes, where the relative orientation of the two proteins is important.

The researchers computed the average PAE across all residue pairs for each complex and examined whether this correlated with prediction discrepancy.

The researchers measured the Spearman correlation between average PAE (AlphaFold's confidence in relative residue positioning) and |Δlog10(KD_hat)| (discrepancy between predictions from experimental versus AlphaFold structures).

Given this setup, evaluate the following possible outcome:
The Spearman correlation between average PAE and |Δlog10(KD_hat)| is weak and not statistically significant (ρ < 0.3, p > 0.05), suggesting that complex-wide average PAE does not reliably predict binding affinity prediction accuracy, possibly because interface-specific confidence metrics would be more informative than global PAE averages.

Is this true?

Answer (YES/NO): NO